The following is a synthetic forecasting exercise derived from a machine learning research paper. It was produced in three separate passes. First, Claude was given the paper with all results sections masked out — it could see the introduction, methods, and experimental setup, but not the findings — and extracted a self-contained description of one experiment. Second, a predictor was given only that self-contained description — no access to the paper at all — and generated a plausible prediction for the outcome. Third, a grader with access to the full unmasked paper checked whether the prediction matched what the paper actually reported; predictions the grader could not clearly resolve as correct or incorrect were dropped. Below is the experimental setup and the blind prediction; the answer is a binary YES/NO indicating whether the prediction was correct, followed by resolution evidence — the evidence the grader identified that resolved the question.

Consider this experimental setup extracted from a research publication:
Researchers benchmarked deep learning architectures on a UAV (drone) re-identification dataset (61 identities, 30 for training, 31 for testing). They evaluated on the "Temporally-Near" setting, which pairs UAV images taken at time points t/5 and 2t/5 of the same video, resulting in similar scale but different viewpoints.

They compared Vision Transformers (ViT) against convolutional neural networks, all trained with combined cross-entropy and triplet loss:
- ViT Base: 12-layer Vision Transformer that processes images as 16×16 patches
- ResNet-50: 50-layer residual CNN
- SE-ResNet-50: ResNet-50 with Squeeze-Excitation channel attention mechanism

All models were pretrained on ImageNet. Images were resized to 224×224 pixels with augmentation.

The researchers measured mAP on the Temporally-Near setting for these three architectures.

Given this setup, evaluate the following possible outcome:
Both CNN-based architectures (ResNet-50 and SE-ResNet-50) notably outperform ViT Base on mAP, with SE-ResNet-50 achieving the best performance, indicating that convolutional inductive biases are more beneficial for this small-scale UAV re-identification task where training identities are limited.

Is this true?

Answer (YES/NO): NO